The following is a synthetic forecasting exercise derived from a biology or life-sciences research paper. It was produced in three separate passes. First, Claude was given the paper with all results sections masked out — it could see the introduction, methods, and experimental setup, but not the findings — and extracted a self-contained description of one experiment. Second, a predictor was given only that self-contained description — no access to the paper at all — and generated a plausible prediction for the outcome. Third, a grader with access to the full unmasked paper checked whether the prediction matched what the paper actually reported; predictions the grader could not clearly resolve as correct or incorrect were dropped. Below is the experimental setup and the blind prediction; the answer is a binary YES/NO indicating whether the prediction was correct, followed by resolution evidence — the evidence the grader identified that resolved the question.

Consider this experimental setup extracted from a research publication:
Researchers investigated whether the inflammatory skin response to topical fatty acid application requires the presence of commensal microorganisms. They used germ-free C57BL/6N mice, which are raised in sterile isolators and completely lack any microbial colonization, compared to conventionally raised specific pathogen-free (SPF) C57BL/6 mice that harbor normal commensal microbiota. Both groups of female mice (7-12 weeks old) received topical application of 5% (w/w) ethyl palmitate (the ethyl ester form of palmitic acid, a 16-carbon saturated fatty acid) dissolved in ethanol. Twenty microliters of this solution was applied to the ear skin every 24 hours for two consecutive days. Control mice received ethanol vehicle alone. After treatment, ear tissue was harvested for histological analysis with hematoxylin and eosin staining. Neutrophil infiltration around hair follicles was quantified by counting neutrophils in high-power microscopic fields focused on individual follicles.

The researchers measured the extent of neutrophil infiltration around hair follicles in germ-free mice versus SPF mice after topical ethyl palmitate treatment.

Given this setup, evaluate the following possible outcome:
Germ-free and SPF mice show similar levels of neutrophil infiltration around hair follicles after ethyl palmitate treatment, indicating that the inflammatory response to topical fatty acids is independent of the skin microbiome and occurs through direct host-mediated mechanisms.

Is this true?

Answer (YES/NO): YES